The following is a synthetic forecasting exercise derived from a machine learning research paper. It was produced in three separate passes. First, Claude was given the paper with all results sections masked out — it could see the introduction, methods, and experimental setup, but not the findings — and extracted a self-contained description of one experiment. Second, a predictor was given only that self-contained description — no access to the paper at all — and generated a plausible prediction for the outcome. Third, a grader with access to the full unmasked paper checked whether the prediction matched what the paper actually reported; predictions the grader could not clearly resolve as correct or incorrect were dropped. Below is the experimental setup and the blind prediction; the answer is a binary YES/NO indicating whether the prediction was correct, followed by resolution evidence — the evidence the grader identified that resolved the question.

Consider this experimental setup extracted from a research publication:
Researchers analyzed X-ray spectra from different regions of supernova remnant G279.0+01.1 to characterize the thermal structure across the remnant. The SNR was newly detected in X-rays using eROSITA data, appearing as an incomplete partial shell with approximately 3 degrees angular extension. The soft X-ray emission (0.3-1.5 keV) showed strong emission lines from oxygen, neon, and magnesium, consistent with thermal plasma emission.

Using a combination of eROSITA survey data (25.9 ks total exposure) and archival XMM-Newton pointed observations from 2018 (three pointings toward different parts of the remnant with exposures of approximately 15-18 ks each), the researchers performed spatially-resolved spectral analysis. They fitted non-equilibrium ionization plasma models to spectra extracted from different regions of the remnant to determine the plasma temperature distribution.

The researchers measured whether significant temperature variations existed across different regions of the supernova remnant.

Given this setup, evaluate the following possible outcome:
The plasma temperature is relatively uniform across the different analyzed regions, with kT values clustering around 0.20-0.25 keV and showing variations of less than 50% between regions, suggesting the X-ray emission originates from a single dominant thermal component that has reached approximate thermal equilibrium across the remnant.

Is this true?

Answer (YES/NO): NO